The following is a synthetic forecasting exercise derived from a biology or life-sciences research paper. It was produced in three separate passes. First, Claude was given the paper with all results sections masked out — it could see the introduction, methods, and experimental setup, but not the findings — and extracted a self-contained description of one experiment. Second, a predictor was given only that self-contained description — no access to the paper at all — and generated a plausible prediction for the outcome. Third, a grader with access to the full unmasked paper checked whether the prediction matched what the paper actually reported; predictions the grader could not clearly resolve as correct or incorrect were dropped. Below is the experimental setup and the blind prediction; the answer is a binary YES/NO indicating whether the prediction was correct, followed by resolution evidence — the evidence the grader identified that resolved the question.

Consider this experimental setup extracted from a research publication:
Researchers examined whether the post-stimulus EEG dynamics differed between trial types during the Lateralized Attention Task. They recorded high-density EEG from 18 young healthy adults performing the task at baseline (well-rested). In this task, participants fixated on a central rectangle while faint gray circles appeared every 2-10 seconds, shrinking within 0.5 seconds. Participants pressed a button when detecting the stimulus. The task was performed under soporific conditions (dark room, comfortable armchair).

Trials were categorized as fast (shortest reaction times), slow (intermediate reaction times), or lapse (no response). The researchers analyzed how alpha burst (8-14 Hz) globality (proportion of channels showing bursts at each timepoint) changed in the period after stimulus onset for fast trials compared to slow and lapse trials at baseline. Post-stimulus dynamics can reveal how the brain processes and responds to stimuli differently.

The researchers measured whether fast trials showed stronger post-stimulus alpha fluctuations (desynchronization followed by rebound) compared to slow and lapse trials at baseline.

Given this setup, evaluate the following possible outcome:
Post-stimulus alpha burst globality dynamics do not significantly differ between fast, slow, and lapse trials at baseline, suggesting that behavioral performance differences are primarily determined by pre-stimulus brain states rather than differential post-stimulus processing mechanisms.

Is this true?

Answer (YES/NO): NO